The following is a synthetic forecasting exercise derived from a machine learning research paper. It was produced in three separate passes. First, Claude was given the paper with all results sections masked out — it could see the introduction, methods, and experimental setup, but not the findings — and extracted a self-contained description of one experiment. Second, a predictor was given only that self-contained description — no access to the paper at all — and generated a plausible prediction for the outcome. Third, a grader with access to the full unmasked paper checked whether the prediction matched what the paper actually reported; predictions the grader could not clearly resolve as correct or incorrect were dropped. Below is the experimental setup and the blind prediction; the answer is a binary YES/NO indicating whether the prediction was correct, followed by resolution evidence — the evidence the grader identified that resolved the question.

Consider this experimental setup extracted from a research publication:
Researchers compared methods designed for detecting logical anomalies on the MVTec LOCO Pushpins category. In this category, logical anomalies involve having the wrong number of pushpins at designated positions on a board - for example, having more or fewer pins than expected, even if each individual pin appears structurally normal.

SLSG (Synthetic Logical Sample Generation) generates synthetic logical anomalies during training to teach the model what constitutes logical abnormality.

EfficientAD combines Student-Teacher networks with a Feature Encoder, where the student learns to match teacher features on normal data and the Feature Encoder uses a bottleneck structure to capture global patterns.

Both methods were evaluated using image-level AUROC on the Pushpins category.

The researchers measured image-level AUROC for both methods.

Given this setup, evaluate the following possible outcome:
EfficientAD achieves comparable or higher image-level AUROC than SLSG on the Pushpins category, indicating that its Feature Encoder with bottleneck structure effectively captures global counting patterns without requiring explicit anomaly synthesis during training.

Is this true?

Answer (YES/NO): YES